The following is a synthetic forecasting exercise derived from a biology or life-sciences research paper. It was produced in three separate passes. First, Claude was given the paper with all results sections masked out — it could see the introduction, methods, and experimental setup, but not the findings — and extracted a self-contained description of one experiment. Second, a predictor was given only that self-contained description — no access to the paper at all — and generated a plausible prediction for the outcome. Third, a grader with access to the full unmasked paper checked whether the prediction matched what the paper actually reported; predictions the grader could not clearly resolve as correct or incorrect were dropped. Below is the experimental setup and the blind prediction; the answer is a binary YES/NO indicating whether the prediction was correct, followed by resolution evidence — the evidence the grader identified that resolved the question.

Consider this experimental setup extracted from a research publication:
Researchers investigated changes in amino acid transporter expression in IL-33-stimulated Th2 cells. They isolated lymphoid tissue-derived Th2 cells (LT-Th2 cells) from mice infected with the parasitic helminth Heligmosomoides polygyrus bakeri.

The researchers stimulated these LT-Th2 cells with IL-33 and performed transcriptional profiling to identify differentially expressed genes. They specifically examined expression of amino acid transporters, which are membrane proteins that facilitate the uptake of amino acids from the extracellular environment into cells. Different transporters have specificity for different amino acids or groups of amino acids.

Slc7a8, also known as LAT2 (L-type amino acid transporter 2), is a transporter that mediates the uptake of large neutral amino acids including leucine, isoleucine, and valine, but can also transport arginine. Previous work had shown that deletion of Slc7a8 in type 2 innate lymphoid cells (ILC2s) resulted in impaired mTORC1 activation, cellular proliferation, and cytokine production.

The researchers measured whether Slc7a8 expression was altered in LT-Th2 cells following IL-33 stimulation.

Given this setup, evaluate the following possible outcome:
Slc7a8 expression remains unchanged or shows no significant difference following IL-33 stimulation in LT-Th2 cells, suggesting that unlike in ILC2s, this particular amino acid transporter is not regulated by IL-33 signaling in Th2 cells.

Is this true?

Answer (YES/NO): NO